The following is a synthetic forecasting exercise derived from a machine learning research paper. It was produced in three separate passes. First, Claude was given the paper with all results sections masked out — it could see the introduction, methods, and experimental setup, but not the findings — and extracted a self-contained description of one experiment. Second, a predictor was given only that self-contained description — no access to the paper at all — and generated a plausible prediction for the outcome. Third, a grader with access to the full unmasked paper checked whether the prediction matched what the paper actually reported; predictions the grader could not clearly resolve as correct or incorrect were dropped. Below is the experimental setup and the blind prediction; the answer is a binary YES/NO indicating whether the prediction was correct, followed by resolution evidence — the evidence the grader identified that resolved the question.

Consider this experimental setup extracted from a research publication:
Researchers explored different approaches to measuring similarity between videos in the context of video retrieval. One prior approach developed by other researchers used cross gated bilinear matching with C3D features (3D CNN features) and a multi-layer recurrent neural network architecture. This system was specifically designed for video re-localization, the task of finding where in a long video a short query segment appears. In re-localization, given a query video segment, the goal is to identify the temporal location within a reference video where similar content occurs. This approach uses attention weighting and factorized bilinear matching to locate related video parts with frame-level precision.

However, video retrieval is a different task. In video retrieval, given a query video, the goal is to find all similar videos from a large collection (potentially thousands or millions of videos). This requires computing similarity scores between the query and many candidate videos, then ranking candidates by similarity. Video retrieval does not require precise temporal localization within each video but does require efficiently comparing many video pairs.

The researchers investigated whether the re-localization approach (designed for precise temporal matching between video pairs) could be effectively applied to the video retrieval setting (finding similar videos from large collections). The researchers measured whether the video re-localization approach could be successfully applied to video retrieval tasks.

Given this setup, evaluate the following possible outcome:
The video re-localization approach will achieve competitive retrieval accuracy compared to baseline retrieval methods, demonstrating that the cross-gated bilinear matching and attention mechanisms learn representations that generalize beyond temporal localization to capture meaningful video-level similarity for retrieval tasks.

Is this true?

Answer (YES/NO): NO